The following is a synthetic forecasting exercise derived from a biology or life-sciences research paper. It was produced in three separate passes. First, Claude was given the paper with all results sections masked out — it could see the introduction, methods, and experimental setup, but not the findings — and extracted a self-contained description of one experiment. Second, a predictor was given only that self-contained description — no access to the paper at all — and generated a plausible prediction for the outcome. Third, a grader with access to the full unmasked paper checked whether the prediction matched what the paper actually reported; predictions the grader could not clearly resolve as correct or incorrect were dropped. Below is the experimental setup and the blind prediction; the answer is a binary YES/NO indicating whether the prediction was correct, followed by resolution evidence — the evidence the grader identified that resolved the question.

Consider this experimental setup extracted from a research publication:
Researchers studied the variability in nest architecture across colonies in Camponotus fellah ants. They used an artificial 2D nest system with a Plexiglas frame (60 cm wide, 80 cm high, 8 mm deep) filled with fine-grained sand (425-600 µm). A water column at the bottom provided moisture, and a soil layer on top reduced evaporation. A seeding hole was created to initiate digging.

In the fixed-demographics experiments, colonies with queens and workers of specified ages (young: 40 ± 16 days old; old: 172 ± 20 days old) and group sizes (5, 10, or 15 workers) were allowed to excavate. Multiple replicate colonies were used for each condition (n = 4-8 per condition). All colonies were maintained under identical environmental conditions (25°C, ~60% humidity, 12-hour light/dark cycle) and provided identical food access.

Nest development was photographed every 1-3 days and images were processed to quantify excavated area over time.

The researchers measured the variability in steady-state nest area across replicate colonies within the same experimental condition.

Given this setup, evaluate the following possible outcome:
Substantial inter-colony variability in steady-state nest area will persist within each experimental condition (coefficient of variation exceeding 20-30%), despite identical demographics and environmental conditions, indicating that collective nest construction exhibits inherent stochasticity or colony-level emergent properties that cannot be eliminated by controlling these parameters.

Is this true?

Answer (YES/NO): NO